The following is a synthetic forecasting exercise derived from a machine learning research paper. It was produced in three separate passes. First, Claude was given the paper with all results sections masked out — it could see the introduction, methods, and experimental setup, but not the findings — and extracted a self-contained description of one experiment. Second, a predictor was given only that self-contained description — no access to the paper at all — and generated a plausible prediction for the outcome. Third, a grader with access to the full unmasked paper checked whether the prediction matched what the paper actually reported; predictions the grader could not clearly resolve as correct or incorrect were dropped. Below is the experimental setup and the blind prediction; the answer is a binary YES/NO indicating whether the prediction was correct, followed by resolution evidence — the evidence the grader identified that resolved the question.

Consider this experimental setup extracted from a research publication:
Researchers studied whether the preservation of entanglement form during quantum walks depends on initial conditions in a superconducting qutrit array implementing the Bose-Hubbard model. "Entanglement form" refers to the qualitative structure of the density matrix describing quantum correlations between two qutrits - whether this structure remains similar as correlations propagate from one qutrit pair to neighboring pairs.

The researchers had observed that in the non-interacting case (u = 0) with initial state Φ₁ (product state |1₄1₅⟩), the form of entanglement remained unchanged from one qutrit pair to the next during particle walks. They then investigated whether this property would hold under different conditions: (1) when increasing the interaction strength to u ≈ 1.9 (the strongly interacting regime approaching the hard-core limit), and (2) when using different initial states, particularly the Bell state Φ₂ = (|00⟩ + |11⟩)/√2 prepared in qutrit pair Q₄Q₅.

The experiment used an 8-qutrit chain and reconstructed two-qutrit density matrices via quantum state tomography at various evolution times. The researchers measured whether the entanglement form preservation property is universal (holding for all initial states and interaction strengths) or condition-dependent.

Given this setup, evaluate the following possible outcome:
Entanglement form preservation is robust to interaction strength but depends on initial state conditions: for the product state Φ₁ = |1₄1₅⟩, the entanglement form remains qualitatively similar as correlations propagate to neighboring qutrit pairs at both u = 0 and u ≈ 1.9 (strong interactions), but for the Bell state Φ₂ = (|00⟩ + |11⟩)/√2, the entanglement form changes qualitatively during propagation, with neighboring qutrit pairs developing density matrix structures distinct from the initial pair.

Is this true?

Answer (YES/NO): NO